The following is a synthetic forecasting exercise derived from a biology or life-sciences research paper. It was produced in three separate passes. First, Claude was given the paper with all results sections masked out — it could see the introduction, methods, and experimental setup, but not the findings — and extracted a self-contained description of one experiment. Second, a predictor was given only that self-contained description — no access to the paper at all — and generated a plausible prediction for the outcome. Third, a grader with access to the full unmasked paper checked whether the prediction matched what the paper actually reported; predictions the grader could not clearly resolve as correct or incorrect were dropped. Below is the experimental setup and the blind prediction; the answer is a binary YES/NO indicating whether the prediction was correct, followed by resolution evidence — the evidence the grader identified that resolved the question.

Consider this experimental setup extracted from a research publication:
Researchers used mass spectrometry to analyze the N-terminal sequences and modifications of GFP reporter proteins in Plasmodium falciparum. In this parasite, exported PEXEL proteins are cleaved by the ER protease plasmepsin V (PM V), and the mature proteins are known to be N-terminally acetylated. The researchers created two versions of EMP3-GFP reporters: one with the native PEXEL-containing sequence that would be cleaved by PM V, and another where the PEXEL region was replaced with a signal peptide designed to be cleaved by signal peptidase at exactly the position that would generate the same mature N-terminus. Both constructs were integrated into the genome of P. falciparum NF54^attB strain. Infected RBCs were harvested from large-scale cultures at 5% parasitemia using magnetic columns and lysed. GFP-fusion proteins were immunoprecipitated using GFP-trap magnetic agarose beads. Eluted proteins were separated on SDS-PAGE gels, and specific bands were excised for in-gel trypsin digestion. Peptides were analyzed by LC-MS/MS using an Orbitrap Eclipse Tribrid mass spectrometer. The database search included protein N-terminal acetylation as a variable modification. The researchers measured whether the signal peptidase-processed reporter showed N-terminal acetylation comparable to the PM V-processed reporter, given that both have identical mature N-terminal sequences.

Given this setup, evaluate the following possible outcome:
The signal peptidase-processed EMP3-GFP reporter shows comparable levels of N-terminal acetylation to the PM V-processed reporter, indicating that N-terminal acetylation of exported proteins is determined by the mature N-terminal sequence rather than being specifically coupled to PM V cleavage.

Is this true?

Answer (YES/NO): YES